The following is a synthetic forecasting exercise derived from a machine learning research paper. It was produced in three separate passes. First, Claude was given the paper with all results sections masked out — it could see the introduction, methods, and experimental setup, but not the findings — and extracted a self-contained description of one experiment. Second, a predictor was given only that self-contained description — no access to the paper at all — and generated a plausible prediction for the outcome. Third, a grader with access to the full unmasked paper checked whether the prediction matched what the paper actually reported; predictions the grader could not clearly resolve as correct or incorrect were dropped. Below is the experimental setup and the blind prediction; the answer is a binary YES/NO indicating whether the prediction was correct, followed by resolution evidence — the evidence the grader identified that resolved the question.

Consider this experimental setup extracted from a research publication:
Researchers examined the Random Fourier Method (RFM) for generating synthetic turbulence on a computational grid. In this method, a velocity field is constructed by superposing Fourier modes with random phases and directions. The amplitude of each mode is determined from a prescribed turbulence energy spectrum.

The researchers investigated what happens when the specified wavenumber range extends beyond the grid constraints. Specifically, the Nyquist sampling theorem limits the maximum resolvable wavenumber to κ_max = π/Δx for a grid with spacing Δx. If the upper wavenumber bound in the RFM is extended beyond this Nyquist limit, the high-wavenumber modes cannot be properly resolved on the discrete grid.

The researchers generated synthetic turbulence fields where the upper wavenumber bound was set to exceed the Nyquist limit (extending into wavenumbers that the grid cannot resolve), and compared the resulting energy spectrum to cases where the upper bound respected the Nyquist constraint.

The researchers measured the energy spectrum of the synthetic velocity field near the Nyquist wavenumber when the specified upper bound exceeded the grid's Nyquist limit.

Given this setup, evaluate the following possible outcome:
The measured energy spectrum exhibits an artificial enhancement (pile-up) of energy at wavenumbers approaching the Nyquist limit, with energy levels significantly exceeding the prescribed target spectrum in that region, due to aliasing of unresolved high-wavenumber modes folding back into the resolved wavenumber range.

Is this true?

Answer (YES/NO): YES